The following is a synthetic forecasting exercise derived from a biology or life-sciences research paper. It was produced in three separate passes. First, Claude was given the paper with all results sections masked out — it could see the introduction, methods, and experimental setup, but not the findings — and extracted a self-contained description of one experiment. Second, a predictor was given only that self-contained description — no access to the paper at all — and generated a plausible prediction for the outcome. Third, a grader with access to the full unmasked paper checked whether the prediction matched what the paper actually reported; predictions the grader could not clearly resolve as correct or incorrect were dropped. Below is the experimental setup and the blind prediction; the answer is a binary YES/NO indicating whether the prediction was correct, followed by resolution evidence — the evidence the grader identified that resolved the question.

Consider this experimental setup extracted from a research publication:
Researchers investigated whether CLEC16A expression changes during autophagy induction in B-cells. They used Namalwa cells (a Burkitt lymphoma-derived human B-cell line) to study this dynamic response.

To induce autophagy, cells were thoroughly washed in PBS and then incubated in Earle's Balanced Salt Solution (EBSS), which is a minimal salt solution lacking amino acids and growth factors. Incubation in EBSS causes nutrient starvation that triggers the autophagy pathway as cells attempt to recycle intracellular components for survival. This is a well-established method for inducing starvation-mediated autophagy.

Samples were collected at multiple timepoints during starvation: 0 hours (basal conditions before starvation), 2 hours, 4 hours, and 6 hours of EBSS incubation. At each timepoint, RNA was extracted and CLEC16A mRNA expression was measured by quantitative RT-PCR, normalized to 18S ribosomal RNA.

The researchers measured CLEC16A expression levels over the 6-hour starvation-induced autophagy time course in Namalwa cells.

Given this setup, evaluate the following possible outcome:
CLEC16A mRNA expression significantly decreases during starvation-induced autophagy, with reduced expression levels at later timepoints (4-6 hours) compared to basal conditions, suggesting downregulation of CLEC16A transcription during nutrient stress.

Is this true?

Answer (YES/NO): YES